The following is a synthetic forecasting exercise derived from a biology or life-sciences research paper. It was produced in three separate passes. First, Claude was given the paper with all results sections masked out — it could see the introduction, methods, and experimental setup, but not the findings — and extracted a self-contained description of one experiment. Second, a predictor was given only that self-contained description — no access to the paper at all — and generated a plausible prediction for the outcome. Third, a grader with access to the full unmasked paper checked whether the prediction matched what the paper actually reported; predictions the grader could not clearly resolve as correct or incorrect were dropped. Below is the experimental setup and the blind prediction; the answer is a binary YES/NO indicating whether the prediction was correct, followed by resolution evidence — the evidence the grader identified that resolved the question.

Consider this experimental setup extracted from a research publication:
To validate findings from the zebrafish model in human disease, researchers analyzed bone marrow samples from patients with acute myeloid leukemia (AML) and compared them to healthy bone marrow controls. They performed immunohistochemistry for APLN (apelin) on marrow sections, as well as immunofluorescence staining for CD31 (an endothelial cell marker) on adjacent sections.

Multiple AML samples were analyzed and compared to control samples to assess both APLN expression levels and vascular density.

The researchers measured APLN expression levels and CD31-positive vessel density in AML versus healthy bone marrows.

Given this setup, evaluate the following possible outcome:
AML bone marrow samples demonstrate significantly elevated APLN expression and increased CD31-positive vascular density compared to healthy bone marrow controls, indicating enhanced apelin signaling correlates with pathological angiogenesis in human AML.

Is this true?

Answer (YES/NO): YES